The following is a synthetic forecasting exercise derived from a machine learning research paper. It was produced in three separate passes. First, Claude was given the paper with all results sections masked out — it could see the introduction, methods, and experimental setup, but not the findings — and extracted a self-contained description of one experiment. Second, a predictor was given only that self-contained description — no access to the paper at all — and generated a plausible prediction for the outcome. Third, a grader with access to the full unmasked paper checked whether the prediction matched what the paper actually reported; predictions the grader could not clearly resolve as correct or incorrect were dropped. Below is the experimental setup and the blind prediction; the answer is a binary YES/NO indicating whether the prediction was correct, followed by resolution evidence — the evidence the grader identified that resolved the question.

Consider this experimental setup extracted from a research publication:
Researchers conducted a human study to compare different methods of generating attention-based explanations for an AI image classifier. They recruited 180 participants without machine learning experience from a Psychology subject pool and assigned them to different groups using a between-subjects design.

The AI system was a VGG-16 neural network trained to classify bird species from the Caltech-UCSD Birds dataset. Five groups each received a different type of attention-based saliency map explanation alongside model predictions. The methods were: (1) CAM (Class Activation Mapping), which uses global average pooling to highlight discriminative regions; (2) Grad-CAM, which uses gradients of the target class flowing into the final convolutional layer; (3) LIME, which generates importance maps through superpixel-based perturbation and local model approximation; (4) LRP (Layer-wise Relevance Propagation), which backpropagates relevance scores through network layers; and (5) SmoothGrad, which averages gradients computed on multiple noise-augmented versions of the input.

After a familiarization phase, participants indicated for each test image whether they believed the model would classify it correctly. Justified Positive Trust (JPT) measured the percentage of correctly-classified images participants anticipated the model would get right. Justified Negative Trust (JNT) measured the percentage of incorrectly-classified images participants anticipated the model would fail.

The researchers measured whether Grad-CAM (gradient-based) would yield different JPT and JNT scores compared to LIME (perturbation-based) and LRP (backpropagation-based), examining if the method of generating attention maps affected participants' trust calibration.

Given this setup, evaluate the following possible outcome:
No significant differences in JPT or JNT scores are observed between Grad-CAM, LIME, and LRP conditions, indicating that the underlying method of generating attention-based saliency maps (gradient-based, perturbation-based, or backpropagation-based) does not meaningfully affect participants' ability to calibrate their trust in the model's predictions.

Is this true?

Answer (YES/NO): YES